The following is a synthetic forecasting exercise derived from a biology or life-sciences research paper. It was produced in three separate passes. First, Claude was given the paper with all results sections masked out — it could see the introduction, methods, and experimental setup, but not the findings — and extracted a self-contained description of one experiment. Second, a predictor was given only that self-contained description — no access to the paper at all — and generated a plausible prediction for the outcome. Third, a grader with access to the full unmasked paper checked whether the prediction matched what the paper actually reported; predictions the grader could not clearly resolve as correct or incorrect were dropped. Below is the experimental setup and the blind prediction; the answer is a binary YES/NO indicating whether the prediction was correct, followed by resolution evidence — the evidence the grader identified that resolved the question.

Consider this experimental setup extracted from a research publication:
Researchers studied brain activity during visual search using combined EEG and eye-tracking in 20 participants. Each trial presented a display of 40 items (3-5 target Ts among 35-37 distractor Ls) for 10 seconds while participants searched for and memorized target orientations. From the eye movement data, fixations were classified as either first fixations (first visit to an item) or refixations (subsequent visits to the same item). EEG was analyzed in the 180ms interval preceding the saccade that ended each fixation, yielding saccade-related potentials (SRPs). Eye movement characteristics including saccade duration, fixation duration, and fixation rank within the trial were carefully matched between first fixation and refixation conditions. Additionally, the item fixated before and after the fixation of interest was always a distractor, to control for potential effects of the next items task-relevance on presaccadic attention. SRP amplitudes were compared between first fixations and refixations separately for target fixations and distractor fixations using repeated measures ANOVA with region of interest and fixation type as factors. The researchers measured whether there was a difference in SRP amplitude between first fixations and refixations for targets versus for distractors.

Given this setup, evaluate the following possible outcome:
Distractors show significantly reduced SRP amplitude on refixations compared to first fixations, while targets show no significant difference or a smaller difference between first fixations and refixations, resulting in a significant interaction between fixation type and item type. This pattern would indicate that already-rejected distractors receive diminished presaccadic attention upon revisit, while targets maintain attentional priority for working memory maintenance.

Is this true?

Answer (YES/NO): NO